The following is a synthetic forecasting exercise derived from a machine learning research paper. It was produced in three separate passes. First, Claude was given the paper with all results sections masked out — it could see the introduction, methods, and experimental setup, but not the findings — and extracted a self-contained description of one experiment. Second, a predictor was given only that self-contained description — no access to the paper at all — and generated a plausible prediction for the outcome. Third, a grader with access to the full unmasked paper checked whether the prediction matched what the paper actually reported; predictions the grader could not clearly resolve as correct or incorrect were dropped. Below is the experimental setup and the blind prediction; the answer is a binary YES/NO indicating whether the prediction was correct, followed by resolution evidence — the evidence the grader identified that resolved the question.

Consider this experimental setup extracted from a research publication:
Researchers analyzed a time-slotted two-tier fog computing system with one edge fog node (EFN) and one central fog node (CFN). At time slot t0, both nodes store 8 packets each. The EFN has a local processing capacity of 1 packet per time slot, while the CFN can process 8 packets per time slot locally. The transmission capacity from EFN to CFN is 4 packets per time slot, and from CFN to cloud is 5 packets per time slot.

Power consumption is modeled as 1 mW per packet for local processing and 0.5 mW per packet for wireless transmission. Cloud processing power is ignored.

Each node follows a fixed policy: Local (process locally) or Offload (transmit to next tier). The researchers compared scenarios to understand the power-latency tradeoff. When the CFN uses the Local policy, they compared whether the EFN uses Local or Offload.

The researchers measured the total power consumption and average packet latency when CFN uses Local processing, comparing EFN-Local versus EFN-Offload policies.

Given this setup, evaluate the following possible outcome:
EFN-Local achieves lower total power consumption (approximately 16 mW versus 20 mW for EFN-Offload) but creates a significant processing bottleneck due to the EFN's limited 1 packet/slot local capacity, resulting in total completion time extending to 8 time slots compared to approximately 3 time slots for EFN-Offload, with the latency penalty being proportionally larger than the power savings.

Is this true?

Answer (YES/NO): YES